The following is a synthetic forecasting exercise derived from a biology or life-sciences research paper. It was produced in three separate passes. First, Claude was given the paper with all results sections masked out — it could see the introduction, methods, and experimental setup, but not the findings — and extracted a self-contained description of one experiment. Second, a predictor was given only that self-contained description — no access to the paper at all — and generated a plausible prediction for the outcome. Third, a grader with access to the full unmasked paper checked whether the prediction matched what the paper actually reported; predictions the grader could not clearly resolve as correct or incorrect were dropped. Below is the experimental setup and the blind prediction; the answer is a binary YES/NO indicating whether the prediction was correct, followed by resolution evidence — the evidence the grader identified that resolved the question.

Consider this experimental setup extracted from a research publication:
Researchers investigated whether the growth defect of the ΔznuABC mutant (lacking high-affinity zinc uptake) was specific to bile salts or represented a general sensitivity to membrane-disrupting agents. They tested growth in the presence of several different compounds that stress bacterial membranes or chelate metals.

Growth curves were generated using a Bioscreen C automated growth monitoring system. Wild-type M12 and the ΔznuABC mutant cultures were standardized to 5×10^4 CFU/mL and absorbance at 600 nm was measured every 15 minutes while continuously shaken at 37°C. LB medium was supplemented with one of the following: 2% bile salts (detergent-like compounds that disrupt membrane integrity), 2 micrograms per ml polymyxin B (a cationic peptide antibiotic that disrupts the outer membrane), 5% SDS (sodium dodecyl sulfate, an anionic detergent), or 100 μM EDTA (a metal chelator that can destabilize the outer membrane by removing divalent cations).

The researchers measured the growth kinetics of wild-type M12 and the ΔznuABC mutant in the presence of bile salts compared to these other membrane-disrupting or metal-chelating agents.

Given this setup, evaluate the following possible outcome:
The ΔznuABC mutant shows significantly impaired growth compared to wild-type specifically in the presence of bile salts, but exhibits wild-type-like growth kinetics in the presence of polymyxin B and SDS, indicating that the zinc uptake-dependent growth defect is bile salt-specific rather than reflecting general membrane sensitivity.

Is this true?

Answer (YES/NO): YES